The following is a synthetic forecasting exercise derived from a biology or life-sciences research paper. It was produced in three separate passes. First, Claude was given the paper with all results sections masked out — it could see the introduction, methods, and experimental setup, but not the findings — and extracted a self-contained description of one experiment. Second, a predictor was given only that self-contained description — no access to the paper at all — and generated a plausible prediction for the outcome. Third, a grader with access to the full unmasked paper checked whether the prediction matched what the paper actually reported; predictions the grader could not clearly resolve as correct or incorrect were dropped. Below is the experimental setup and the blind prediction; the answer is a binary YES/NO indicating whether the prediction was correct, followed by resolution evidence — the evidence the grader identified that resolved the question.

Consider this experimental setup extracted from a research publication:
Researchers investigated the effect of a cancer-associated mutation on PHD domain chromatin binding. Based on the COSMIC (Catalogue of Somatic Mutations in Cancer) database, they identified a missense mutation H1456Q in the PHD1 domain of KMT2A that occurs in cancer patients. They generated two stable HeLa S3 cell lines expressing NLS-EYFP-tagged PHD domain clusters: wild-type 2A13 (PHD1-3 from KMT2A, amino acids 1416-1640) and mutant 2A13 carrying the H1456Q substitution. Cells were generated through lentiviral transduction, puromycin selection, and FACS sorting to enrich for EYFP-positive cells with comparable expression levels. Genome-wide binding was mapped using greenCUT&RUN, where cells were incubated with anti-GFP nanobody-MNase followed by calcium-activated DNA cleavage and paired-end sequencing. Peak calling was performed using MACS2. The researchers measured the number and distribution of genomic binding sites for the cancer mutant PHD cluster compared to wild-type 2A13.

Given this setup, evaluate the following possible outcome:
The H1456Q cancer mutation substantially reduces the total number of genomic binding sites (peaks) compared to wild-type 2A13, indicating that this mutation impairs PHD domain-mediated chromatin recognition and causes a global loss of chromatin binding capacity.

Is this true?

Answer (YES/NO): YES